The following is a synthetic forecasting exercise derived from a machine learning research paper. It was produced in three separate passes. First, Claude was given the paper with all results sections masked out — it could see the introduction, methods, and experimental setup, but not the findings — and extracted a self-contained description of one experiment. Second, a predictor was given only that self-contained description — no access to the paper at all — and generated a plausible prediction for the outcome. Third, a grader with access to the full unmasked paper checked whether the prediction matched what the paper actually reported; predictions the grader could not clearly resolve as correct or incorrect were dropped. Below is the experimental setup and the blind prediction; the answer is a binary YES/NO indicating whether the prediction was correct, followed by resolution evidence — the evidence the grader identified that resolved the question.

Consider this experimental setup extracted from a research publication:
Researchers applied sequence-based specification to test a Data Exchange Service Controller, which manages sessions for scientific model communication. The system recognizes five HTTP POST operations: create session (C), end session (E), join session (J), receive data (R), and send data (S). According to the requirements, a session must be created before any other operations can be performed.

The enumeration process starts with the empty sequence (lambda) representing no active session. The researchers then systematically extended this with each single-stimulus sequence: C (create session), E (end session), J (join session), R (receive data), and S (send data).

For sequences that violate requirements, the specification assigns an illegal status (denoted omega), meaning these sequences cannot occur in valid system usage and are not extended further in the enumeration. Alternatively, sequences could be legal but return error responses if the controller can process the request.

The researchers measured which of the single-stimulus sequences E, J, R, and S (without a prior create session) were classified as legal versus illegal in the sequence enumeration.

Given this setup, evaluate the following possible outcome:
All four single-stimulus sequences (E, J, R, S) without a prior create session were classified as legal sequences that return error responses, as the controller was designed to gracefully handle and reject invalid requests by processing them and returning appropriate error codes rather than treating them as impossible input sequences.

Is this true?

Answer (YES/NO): NO